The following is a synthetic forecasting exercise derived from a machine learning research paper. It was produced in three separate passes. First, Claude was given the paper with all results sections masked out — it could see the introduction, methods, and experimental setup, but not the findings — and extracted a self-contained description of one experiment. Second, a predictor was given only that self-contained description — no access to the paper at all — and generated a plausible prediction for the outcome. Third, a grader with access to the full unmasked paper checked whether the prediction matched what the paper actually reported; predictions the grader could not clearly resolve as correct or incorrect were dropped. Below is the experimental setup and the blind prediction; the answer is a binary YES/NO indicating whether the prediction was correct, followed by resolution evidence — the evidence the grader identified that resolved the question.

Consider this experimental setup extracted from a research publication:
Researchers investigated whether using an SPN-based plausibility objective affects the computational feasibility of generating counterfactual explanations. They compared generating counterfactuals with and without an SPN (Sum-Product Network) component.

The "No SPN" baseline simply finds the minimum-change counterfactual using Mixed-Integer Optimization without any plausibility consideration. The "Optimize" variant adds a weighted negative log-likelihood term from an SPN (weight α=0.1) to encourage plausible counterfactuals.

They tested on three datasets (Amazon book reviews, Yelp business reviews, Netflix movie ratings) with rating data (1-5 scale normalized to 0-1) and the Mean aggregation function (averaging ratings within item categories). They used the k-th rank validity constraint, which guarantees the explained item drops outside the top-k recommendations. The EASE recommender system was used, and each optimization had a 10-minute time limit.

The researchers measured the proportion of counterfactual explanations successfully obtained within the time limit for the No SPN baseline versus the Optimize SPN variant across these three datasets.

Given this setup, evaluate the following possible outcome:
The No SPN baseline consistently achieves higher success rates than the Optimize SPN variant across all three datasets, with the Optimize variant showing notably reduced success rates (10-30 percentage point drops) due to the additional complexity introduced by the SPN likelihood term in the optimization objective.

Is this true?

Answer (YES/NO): NO